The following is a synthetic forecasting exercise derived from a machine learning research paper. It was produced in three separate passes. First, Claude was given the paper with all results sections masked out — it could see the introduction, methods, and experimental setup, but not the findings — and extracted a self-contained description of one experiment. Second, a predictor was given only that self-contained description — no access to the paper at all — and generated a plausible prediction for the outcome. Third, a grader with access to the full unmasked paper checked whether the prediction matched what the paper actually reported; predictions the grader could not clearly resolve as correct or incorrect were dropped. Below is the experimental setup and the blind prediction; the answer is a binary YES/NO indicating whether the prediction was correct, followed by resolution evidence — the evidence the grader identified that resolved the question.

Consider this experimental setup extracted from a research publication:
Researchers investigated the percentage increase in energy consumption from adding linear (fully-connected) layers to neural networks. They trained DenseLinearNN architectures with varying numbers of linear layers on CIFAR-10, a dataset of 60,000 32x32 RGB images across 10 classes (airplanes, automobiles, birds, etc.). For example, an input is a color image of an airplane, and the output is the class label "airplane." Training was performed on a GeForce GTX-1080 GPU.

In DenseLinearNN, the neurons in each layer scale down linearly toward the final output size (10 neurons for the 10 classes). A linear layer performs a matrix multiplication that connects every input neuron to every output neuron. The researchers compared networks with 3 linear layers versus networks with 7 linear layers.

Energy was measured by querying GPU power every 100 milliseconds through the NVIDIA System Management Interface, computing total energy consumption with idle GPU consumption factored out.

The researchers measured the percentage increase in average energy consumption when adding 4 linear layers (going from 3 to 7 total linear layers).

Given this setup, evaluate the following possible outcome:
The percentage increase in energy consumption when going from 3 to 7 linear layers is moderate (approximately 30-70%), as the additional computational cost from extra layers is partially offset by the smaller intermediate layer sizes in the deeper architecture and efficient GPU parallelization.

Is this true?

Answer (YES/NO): NO